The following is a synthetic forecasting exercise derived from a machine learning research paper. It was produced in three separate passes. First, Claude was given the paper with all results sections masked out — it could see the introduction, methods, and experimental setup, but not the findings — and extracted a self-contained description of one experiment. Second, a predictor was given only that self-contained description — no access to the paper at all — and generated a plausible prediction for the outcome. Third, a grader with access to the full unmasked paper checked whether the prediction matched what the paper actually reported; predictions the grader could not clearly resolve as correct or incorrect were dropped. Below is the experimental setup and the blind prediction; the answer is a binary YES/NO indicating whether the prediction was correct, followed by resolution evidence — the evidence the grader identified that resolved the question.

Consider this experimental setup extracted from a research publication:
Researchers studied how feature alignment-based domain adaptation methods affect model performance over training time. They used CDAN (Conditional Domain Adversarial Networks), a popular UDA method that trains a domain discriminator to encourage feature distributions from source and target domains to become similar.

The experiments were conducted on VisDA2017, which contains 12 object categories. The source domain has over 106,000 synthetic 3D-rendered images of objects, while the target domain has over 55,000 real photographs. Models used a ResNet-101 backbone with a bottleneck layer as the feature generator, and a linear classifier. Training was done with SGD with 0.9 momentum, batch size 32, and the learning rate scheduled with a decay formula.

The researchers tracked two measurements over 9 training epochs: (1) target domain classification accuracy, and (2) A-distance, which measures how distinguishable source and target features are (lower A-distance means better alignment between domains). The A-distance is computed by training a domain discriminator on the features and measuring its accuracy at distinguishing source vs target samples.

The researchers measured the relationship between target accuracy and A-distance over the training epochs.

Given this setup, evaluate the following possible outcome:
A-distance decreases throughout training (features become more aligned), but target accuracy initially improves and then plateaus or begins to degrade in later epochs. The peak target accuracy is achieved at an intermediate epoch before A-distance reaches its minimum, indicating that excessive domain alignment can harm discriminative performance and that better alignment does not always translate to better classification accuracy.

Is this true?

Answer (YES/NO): NO